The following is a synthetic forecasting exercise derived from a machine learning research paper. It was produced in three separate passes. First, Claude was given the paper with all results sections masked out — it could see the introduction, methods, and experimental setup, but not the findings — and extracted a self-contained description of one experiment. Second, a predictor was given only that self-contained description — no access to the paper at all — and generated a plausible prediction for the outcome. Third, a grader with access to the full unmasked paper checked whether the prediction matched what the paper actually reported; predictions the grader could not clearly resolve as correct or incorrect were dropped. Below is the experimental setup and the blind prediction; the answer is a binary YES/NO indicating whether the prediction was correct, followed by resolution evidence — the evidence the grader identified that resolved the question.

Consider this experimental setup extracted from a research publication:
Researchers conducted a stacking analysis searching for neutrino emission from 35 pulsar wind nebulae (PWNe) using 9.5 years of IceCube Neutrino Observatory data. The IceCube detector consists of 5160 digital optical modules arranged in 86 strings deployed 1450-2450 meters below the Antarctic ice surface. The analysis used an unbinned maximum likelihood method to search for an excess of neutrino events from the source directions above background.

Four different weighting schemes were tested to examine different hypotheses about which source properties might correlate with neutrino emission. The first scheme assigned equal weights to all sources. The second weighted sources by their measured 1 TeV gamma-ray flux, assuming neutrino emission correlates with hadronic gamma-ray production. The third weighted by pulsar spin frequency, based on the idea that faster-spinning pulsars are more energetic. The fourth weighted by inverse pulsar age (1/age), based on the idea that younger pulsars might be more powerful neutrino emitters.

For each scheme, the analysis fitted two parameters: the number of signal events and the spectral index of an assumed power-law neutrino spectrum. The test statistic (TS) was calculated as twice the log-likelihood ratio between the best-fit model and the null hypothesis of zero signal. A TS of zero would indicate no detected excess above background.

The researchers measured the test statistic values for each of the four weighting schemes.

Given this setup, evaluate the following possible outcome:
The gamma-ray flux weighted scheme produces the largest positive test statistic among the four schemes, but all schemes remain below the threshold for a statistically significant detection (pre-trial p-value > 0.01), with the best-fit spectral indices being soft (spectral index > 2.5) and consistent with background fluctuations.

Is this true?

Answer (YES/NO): NO